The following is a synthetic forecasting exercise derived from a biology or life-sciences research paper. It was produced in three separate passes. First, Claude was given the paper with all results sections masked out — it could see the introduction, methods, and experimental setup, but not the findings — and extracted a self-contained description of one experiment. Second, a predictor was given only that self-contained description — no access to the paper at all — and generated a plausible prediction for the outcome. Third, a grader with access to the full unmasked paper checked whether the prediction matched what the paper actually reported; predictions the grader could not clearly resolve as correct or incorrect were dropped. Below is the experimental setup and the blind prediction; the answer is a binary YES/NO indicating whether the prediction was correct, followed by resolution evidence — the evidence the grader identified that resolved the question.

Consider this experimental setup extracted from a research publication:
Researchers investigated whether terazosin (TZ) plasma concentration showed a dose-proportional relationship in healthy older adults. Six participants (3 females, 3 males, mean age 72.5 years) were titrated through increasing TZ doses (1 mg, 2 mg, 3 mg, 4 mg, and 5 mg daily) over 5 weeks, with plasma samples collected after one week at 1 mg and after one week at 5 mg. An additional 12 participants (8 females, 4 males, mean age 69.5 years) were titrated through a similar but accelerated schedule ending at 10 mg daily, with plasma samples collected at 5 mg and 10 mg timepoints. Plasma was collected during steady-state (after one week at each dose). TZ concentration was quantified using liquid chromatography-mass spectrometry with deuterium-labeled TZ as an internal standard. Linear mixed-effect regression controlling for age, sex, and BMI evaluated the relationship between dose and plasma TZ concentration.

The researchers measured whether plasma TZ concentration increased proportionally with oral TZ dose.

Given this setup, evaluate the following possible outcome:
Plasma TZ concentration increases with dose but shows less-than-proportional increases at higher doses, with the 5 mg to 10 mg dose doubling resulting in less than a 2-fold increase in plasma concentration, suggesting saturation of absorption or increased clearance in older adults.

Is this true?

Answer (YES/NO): NO